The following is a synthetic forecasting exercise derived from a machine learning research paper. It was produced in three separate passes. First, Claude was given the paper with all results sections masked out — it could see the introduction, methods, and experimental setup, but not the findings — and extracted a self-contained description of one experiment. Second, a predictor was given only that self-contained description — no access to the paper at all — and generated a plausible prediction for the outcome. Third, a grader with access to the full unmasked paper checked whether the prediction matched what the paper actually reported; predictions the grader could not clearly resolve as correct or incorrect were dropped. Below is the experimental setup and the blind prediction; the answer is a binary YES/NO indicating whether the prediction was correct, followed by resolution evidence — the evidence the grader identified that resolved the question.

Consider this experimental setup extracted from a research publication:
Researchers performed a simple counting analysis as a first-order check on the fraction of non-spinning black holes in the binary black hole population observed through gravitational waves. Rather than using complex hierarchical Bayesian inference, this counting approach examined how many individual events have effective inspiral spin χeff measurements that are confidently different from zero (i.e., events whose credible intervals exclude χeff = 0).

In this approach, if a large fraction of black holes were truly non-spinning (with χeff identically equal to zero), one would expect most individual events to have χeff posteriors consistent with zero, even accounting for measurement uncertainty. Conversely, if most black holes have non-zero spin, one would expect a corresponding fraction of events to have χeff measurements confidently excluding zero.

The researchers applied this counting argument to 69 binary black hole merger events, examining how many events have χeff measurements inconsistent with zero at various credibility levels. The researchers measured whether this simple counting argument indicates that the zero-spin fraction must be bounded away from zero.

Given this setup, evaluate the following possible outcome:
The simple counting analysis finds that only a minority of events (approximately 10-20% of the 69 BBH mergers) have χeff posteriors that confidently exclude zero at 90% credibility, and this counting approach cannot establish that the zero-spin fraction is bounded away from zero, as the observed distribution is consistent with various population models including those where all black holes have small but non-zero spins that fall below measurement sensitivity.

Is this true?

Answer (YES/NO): NO